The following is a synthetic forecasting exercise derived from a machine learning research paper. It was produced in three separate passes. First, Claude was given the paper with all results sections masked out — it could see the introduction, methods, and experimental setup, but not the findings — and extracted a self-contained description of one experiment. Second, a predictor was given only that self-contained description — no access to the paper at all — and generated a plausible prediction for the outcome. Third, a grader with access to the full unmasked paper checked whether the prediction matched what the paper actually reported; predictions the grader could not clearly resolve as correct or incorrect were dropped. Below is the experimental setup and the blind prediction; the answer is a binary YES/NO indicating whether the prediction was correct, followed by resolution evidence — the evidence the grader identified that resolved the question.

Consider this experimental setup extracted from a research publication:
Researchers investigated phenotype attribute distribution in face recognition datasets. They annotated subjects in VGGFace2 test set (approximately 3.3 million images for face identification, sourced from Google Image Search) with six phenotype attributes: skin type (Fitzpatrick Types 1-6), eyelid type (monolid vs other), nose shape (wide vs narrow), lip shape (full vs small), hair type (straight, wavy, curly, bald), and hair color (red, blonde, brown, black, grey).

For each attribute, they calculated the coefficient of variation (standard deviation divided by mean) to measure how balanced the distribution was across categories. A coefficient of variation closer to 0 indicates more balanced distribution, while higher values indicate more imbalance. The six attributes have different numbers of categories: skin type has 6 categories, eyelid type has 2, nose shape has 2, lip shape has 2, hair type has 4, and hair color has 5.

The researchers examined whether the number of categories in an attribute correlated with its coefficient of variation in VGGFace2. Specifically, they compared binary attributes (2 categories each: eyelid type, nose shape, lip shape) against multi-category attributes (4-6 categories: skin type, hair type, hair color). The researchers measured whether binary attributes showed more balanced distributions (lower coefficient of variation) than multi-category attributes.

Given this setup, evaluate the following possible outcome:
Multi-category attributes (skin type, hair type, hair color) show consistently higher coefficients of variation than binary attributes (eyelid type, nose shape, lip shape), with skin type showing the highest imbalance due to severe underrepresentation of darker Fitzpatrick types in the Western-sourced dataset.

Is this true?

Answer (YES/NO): NO